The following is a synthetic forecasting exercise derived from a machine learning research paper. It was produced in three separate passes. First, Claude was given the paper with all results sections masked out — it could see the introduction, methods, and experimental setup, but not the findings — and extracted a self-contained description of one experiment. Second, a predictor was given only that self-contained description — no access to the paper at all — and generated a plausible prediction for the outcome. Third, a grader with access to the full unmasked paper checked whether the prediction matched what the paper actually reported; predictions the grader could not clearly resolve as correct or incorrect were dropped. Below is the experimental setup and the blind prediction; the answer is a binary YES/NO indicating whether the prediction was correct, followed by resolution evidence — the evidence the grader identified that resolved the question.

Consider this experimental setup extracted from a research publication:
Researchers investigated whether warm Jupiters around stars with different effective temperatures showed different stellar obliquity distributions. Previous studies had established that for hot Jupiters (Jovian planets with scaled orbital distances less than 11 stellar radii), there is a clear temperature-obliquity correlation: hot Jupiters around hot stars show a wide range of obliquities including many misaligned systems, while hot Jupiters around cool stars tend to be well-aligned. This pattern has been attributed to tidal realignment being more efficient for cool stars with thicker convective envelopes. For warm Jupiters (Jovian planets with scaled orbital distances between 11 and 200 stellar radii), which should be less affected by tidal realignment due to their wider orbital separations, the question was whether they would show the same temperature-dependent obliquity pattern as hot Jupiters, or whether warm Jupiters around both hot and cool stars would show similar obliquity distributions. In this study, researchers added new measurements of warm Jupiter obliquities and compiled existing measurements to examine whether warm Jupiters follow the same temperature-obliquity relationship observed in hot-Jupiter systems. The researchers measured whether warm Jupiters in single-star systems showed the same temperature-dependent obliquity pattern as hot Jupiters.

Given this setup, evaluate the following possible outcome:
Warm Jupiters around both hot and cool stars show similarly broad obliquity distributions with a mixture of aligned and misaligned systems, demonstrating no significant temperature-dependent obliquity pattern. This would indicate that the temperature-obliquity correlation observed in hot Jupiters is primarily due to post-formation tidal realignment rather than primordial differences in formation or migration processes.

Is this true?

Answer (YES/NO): NO